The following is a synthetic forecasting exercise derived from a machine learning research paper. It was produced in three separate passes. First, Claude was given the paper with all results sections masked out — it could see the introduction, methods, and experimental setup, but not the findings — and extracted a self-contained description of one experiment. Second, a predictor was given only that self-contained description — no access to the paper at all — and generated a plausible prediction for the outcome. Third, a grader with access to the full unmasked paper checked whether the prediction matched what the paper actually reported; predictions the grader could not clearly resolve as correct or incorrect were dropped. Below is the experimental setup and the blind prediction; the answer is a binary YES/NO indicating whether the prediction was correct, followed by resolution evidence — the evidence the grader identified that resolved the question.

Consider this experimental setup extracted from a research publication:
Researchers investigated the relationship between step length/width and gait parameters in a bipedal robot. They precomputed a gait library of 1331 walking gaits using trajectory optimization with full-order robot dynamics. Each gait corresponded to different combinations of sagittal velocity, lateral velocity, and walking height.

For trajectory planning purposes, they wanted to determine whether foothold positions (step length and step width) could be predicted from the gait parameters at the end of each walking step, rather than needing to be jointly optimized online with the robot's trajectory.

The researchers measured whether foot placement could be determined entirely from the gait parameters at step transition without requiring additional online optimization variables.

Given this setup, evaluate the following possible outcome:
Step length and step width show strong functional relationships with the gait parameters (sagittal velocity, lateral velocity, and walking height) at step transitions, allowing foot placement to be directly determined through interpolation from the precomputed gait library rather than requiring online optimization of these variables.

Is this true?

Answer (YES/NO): YES